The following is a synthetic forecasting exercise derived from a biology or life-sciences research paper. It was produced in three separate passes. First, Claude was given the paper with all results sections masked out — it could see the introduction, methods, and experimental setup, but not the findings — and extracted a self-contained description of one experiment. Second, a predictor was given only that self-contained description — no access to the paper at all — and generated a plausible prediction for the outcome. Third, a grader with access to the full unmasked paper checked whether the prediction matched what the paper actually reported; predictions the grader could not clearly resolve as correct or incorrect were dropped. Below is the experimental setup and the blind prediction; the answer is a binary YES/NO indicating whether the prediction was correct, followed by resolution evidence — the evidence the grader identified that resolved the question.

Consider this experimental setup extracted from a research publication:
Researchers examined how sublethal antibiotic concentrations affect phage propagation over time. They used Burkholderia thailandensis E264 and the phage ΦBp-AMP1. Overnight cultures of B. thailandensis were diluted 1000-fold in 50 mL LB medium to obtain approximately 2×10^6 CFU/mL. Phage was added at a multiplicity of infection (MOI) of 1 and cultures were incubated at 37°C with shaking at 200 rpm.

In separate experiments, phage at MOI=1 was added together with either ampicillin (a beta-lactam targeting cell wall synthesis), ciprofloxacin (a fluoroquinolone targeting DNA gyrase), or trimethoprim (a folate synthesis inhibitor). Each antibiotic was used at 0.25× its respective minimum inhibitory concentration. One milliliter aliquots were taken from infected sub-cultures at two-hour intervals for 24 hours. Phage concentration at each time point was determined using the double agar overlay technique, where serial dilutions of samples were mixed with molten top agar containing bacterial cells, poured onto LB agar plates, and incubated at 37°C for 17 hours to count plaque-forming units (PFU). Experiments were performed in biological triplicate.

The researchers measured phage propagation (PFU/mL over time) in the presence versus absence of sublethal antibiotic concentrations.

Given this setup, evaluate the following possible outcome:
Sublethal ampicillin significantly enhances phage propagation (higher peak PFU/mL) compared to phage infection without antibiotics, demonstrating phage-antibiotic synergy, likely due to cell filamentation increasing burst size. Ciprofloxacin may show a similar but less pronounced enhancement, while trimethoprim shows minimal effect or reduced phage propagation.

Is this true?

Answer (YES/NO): NO